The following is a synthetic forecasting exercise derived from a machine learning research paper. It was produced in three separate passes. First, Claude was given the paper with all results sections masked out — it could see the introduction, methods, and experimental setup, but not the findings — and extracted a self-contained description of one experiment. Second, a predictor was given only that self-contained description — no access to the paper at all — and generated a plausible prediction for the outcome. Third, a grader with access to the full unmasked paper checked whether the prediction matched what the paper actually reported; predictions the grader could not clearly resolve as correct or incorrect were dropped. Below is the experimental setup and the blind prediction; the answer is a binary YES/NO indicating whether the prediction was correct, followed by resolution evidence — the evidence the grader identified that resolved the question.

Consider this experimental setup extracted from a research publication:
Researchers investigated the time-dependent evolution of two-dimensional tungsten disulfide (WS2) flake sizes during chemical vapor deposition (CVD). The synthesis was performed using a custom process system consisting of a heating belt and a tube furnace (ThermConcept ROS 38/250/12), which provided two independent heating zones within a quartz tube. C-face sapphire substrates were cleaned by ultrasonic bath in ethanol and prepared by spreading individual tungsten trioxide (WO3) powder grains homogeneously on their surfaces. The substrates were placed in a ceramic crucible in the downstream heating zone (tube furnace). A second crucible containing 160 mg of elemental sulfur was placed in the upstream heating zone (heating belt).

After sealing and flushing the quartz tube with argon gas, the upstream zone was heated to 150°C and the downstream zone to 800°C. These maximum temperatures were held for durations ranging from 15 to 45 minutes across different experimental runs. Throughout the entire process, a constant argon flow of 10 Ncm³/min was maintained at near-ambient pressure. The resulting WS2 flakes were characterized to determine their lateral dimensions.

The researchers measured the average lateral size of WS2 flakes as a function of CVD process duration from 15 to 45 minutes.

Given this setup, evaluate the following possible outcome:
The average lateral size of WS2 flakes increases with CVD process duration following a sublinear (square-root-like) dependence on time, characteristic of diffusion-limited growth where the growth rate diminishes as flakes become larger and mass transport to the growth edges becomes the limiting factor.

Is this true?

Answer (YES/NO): NO